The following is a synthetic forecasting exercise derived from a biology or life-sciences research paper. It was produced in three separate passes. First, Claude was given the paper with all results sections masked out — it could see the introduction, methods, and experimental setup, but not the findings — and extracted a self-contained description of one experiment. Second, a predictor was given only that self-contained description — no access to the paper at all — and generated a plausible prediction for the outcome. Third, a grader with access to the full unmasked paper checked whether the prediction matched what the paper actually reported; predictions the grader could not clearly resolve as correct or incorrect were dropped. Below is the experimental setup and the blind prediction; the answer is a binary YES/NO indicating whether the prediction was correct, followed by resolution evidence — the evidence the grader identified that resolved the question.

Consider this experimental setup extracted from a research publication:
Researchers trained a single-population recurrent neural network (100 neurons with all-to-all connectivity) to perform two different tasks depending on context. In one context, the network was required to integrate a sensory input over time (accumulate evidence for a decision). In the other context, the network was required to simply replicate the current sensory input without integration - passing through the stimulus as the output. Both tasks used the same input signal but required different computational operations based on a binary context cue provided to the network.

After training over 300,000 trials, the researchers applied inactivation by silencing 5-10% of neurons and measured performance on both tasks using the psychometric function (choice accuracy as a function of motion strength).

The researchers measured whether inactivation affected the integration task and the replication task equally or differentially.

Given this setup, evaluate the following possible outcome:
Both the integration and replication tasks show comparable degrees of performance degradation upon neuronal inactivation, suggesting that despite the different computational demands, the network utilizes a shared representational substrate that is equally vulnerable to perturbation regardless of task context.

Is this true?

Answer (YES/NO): NO